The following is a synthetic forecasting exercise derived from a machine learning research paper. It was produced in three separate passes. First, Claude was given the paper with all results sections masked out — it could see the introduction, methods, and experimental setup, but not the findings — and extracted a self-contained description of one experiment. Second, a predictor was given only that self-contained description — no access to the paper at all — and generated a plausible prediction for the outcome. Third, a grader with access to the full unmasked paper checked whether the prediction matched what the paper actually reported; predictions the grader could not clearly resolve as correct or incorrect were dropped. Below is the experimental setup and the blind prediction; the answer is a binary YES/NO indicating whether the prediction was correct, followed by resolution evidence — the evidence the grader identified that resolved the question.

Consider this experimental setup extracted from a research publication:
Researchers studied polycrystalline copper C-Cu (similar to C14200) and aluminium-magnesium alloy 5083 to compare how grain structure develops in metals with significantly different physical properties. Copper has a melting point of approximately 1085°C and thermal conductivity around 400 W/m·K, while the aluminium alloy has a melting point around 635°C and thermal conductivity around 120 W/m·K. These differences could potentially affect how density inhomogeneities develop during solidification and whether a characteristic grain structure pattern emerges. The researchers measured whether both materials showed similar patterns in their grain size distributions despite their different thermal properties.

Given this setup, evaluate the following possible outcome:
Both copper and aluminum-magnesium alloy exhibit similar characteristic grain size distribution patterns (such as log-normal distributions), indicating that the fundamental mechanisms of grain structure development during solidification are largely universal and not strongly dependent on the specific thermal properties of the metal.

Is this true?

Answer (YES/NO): YES